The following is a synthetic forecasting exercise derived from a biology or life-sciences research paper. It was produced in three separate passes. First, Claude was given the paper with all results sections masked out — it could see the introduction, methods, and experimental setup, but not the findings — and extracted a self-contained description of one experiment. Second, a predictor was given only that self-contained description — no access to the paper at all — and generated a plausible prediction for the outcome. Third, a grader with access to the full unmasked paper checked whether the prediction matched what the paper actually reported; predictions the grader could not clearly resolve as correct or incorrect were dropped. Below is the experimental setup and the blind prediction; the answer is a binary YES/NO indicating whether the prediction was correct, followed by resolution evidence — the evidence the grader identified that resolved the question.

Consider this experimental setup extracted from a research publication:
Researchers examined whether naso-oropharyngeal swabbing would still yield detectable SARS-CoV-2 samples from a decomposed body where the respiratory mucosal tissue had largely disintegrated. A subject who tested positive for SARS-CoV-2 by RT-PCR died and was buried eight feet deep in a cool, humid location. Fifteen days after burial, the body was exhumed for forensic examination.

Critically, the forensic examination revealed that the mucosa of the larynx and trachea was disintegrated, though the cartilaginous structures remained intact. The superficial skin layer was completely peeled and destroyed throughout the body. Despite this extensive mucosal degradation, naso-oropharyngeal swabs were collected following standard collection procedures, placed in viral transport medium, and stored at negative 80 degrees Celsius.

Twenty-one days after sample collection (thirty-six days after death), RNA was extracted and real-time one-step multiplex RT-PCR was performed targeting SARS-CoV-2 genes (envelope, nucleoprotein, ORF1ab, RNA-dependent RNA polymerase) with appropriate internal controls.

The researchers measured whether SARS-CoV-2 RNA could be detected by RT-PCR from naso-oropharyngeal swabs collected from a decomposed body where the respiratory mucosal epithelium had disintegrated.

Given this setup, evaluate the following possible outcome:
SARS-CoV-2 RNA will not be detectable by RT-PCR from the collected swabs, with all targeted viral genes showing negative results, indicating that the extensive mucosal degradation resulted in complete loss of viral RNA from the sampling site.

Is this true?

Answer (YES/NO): NO